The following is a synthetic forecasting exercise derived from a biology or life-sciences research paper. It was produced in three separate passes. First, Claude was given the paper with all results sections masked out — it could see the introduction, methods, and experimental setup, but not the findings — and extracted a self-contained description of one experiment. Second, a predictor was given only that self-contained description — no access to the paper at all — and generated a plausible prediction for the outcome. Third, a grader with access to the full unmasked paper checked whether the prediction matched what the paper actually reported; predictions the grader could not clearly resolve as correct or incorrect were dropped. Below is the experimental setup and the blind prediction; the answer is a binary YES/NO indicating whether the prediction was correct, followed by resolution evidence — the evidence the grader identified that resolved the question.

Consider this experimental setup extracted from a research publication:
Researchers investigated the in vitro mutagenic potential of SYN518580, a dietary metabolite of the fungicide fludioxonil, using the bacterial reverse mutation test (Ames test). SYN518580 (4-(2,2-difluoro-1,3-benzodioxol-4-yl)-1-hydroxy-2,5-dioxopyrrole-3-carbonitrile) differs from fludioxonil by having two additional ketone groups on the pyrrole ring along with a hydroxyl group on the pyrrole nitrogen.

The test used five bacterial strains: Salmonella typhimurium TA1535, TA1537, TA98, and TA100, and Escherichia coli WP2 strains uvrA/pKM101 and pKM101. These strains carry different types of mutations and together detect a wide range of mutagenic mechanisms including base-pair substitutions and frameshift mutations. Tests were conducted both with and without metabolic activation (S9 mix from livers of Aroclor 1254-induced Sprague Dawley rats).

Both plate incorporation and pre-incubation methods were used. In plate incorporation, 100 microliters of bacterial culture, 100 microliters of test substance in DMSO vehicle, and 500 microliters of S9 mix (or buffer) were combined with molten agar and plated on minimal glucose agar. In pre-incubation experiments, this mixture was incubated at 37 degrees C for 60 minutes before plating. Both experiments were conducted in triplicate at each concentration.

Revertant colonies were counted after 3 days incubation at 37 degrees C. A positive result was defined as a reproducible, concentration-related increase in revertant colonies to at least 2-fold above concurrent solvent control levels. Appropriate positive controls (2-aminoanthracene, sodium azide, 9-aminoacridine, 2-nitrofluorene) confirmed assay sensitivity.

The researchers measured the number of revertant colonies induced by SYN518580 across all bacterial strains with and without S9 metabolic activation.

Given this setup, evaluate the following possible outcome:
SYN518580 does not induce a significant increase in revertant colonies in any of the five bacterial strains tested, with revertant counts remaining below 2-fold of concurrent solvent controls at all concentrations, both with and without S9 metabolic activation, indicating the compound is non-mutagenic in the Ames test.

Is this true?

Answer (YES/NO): NO